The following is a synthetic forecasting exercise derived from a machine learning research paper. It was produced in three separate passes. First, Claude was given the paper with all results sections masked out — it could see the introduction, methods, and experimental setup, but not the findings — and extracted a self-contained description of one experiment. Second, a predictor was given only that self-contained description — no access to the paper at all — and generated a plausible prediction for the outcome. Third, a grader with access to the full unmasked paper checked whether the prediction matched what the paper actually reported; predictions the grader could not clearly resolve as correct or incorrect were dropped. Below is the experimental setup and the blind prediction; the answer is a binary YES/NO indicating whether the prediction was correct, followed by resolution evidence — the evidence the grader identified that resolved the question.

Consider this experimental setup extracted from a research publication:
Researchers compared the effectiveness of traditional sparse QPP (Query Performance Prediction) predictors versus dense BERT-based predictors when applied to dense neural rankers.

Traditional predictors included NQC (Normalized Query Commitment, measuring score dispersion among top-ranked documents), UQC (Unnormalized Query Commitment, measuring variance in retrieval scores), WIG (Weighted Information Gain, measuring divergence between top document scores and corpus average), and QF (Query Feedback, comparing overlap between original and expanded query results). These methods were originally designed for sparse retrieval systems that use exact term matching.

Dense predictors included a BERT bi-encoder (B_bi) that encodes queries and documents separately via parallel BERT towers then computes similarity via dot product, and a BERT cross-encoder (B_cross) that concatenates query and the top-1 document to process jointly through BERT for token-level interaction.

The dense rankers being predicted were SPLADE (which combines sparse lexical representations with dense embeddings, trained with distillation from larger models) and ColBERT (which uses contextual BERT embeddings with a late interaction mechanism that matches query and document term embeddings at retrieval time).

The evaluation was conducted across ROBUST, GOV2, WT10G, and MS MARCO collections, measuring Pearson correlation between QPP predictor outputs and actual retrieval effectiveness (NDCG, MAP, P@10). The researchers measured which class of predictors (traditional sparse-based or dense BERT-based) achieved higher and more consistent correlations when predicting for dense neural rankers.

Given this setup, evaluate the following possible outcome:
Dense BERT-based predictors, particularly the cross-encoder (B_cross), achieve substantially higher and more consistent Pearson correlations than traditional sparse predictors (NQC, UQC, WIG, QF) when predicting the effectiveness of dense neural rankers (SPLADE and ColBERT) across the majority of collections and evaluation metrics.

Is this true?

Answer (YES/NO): NO